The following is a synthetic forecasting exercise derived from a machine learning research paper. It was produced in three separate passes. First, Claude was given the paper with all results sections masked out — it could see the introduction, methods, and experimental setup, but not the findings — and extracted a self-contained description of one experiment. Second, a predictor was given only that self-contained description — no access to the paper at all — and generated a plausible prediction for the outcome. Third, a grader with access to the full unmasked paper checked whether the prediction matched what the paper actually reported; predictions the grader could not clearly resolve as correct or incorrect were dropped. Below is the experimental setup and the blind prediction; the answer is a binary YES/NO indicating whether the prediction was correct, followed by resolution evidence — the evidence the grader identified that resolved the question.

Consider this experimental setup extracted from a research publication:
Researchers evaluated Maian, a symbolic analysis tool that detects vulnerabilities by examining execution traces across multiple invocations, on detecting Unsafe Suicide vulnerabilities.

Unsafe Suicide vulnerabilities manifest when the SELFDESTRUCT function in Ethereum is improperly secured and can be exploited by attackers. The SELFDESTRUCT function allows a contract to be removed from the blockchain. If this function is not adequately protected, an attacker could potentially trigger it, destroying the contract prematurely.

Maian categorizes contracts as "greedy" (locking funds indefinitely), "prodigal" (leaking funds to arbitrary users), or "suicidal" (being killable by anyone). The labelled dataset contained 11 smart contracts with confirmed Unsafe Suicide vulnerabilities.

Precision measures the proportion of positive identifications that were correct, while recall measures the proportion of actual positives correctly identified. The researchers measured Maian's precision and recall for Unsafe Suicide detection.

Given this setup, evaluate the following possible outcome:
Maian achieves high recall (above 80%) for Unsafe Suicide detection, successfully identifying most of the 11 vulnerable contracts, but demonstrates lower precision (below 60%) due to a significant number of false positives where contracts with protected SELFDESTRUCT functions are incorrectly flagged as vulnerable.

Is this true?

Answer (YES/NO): NO